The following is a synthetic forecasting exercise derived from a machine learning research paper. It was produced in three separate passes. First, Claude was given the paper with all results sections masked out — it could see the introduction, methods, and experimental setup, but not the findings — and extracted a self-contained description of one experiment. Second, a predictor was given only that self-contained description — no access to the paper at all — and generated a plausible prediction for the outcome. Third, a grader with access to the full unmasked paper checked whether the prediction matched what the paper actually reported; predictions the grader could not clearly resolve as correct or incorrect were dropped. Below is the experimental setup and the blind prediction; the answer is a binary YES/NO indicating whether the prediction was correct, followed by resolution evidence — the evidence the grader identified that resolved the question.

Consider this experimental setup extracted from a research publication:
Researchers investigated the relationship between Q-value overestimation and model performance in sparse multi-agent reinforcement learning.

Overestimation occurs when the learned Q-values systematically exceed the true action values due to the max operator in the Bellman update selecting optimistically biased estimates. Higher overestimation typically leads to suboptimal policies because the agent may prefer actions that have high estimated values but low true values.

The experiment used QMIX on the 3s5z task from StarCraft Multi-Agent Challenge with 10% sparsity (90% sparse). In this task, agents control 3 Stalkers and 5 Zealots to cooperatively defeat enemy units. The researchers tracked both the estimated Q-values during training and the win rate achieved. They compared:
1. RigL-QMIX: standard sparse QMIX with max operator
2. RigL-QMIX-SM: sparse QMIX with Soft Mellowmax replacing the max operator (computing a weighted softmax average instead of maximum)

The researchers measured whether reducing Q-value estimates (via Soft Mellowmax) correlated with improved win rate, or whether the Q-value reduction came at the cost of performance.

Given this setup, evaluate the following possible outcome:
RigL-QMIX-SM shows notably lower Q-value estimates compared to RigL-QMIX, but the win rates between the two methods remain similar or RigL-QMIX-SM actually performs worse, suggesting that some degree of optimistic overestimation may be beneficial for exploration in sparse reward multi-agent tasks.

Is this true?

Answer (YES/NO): NO